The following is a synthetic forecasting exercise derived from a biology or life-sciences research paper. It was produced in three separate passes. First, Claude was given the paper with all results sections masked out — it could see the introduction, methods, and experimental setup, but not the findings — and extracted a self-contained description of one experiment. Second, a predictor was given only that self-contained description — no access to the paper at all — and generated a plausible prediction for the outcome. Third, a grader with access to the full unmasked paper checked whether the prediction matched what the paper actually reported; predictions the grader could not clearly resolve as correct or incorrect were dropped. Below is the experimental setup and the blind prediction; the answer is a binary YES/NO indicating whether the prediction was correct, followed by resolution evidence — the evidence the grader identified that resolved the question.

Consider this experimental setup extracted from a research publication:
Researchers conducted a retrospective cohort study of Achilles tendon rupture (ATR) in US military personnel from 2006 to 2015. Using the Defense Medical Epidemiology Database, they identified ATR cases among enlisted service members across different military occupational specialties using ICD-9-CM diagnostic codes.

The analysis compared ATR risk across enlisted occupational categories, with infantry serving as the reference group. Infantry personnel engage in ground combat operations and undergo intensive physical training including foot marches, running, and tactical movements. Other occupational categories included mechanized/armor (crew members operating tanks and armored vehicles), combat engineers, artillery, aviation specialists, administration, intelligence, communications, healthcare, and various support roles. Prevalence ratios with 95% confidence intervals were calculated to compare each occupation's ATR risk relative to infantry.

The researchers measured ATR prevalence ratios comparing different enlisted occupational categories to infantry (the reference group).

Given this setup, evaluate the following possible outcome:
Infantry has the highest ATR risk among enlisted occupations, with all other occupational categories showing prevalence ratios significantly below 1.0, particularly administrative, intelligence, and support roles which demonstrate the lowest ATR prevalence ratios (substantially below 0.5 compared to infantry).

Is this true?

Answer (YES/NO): NO